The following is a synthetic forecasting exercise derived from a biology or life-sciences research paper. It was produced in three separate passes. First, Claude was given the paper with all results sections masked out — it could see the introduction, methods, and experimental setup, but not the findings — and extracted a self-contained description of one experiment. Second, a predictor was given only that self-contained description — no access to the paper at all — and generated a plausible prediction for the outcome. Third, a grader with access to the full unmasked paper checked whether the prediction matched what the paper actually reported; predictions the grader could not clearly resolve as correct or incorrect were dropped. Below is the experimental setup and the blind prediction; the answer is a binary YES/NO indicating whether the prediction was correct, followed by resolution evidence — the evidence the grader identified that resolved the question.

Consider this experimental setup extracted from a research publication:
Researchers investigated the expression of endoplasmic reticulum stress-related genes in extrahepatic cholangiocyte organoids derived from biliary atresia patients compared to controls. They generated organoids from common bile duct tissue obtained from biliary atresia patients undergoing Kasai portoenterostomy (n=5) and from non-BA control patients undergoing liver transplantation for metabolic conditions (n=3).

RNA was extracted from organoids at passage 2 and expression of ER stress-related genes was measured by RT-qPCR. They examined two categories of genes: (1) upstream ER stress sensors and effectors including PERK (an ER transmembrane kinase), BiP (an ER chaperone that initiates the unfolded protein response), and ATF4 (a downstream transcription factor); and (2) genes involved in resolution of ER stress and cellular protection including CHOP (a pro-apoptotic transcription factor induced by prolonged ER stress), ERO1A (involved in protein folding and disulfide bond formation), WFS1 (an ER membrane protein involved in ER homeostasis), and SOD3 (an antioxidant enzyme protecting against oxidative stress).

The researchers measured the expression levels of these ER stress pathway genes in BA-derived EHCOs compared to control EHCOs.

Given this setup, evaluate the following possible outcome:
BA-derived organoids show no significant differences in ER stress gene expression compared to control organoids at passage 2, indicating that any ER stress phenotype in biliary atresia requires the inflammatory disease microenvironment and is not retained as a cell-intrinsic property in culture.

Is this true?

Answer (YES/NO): NO